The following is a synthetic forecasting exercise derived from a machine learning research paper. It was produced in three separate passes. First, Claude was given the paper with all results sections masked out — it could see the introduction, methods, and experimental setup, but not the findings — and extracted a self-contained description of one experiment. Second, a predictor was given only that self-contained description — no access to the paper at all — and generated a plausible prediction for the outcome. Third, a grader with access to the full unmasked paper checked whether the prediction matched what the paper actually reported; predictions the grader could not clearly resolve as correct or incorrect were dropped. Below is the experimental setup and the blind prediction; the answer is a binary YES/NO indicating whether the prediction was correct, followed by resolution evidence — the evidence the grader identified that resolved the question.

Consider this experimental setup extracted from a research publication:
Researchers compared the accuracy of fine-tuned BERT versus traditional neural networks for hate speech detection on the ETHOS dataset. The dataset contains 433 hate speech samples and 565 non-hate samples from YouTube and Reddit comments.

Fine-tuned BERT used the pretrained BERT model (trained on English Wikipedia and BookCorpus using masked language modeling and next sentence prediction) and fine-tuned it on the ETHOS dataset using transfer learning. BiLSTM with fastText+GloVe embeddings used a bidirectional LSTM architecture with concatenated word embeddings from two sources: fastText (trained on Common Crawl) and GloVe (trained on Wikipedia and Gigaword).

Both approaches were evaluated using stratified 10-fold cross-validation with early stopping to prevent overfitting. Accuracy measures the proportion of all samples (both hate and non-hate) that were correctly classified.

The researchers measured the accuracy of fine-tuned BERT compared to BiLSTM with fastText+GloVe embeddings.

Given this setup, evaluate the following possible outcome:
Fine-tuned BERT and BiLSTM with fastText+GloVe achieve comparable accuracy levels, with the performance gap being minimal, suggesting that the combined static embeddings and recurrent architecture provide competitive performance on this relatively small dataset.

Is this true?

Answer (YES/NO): YES